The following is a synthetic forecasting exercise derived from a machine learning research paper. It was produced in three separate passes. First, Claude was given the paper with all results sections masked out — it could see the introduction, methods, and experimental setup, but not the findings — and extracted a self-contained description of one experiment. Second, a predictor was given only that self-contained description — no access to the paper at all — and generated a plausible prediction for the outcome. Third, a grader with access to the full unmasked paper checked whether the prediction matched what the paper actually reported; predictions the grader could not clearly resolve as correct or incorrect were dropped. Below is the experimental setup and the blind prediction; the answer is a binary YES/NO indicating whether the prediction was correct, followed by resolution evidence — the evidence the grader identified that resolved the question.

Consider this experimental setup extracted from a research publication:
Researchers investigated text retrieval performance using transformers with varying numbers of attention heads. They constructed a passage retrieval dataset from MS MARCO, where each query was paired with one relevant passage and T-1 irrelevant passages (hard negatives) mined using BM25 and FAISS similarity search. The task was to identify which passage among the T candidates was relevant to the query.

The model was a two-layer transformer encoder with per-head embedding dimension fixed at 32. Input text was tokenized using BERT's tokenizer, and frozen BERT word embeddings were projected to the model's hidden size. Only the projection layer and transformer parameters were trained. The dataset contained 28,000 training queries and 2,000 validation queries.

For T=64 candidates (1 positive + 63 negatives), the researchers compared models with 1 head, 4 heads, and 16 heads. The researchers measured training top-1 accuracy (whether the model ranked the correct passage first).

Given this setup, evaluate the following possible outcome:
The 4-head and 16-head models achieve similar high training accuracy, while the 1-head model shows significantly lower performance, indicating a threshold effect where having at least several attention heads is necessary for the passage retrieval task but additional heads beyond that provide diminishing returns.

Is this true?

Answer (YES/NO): NO